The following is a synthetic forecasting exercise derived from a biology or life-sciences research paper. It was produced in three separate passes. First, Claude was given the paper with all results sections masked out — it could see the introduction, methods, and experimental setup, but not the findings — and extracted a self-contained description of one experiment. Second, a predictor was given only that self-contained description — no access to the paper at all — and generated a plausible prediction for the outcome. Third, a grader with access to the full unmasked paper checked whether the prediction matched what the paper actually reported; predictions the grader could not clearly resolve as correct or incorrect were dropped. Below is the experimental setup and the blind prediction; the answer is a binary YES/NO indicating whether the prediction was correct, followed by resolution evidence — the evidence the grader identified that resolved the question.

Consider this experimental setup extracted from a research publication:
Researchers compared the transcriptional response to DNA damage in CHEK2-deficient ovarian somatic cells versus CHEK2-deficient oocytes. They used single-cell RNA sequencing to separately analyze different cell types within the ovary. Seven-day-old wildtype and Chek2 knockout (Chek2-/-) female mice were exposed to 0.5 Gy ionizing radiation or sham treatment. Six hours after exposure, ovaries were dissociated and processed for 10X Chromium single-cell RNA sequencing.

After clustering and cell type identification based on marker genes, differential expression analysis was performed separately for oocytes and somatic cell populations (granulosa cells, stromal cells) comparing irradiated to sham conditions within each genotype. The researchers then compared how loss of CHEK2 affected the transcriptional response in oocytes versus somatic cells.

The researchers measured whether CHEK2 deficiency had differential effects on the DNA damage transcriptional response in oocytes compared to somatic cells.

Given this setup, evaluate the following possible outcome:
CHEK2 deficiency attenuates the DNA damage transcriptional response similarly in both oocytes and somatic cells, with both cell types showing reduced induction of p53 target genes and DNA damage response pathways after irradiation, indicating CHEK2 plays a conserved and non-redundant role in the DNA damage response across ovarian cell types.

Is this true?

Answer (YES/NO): YES